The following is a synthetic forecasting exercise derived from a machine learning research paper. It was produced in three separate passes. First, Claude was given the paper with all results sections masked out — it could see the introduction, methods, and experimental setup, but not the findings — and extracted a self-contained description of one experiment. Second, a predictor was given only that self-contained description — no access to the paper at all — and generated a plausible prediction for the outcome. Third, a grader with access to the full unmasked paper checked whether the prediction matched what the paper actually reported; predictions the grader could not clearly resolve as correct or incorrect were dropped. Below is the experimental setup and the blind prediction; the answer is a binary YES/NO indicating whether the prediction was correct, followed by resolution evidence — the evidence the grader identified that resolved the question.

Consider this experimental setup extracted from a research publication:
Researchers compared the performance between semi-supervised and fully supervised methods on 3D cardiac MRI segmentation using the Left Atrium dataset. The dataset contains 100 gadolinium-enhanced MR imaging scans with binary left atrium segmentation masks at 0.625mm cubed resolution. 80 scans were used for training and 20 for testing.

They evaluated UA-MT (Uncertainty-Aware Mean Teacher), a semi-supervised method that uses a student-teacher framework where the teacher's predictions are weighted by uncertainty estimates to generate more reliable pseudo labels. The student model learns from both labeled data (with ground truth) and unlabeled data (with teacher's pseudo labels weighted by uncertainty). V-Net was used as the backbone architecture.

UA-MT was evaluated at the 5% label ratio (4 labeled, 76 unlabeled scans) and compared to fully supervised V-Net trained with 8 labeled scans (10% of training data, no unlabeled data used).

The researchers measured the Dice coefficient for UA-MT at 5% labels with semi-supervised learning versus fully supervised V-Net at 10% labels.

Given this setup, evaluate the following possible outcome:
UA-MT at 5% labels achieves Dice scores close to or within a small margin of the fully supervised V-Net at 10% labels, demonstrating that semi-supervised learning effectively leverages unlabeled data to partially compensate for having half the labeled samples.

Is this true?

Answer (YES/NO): YES